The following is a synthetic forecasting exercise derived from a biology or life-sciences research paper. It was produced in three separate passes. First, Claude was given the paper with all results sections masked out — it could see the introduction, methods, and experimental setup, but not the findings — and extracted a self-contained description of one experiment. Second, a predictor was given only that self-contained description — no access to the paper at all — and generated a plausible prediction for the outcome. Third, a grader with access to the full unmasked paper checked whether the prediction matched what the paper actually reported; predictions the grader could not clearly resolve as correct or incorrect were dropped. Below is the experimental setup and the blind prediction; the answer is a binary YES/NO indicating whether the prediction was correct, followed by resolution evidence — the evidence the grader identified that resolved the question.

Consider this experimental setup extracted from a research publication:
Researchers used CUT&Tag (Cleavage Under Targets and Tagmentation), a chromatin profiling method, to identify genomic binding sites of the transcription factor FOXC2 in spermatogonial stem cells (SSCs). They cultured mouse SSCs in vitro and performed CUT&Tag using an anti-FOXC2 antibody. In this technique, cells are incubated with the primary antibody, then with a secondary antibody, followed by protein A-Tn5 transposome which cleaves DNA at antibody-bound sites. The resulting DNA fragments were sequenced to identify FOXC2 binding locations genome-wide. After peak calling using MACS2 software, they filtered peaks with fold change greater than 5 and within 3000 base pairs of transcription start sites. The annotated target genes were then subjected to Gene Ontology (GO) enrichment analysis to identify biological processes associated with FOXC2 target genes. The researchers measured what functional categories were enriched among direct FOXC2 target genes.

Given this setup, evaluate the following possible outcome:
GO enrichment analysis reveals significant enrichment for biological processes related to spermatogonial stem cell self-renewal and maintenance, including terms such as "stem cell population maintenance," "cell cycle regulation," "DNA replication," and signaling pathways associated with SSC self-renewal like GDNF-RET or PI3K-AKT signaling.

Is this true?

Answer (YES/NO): NO